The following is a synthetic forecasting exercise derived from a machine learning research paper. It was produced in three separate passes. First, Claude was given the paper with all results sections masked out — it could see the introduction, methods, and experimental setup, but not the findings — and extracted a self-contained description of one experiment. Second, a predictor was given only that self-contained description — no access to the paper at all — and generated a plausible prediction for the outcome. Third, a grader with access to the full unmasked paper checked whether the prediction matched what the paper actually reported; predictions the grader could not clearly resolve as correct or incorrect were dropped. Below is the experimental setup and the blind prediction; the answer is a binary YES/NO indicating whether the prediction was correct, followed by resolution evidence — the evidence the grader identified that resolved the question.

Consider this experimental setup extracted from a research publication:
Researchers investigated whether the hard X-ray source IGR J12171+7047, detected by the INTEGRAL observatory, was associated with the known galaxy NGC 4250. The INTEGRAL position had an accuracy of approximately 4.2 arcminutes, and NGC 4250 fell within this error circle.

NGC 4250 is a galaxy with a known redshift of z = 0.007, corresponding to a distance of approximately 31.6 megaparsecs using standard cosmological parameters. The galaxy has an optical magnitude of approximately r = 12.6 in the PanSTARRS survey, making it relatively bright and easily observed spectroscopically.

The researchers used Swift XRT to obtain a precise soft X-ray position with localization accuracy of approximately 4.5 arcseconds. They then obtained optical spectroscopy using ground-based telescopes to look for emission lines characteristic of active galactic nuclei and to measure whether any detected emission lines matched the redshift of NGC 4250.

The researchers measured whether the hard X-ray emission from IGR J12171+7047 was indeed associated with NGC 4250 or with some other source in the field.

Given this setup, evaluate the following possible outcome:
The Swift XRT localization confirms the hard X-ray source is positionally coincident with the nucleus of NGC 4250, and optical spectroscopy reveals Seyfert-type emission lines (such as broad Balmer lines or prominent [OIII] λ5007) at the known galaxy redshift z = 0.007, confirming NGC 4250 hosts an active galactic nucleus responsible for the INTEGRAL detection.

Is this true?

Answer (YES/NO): YES